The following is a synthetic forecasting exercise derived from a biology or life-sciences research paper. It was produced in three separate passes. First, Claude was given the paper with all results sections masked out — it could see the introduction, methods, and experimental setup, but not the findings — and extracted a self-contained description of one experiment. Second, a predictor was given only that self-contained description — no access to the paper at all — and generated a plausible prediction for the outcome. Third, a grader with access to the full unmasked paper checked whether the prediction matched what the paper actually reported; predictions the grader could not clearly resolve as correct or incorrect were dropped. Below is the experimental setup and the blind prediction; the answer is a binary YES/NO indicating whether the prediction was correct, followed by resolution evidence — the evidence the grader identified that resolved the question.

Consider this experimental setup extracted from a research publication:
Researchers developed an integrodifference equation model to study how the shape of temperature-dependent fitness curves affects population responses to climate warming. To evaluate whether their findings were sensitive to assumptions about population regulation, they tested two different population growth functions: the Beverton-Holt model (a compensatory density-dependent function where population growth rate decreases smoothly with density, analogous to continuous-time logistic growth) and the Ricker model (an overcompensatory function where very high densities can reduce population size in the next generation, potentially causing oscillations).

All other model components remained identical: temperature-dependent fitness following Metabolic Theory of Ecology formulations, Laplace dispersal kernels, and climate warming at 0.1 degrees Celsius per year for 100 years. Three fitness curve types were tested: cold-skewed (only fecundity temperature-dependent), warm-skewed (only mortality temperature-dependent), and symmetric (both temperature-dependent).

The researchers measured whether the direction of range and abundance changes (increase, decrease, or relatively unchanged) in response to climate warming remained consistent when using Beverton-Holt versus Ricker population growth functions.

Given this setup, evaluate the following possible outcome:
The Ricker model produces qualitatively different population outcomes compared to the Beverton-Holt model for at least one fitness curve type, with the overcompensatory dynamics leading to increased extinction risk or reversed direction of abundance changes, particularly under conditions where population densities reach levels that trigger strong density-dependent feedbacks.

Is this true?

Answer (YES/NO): NO